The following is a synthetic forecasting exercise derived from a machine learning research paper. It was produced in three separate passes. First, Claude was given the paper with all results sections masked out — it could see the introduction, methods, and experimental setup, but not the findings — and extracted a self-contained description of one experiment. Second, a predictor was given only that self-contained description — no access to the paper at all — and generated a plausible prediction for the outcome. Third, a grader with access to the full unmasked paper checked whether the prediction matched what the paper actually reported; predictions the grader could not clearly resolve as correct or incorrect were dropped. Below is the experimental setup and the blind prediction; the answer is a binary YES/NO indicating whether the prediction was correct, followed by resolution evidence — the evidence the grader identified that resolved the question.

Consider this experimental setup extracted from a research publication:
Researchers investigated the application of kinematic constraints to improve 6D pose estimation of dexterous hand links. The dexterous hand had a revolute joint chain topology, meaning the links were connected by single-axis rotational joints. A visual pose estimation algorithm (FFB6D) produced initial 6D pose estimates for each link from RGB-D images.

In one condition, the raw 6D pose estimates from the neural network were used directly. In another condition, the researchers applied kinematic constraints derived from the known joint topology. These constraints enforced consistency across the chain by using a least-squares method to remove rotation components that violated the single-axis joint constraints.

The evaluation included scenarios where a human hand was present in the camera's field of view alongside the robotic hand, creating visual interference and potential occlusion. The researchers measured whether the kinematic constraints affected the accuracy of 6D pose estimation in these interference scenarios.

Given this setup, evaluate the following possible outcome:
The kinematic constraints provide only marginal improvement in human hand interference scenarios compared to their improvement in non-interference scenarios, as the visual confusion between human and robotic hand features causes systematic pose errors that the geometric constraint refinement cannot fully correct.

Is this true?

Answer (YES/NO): NO